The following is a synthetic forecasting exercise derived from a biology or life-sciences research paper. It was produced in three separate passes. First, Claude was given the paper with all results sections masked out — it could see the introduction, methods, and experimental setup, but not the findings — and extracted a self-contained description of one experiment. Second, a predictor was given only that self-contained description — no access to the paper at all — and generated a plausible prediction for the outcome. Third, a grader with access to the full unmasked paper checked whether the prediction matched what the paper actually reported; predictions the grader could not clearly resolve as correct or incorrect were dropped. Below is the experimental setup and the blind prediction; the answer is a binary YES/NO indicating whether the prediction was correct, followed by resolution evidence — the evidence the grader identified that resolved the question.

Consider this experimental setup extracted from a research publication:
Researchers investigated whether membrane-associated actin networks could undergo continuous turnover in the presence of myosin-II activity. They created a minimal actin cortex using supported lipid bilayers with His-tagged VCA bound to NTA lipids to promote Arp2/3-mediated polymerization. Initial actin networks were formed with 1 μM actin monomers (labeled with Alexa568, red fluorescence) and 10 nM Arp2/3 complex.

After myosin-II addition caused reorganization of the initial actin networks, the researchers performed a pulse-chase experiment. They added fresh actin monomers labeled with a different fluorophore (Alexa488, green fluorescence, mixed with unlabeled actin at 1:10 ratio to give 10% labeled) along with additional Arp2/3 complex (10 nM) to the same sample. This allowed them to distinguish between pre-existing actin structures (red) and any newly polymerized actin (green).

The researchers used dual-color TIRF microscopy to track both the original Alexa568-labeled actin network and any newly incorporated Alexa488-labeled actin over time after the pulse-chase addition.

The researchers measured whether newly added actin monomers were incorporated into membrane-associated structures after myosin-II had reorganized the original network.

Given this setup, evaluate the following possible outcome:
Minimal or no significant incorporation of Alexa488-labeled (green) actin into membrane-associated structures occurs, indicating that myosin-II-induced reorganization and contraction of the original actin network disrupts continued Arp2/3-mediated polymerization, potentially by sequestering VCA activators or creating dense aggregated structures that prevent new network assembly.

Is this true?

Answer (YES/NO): NO